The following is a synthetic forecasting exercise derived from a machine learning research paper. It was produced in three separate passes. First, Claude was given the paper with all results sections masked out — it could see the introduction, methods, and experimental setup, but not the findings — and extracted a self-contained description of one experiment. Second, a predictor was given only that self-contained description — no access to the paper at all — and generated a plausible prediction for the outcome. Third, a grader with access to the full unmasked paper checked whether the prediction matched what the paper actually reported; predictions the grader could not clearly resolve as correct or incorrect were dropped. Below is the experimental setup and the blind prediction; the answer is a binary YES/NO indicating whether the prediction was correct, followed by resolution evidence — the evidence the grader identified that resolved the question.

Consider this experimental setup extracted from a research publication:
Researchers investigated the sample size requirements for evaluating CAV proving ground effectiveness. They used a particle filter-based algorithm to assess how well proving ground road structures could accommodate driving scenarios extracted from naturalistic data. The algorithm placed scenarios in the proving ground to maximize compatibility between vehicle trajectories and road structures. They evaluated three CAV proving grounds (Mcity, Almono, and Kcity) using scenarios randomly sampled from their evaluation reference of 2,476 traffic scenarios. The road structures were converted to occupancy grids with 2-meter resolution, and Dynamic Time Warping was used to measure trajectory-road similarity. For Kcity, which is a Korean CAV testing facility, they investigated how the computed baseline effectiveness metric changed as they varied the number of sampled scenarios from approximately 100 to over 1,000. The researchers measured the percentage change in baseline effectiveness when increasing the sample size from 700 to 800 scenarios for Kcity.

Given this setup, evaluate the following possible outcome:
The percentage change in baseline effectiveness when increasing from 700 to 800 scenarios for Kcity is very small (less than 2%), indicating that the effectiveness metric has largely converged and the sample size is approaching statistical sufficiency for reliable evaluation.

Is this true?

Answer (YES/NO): NO